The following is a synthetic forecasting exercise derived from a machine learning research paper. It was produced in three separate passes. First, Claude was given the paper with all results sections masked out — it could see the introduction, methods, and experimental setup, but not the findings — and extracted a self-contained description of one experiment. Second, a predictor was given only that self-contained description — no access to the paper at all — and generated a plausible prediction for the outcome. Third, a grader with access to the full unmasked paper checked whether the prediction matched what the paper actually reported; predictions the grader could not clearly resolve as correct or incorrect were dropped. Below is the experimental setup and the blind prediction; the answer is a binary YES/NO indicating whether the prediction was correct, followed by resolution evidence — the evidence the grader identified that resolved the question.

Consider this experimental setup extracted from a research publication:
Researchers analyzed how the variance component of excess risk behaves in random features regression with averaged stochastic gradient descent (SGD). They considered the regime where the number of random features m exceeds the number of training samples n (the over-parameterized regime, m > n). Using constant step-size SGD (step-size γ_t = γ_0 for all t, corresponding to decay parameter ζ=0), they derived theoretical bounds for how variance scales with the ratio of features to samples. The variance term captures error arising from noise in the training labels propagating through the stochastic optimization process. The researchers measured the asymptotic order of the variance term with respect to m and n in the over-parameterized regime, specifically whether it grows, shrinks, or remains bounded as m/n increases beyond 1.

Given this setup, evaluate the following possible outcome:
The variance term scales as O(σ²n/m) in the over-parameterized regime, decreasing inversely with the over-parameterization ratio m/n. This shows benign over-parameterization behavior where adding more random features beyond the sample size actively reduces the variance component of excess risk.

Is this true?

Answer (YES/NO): NO